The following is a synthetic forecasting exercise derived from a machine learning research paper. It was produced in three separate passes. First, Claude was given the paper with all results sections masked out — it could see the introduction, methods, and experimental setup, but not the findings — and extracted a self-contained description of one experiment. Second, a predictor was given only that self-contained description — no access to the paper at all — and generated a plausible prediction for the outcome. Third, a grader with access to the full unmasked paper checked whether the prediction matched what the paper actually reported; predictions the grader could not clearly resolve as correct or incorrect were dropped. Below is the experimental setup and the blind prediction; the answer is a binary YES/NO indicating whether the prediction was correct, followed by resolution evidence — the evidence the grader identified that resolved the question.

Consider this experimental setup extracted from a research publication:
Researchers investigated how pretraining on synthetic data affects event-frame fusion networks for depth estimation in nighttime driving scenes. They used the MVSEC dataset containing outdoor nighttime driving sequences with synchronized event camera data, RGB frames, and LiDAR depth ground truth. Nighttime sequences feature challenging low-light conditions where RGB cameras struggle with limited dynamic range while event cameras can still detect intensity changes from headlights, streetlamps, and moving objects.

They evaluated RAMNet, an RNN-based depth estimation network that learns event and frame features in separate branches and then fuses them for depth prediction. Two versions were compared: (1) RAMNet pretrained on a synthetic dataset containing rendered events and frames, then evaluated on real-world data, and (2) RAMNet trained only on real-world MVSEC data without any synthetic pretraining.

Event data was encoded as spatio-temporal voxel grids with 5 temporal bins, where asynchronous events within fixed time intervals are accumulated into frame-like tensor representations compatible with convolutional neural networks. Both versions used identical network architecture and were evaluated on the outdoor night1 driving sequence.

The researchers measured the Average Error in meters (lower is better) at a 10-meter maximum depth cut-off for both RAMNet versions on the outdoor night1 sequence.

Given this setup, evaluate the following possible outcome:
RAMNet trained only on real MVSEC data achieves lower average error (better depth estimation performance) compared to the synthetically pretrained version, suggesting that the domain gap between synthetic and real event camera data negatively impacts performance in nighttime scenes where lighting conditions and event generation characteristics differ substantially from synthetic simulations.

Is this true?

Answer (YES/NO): NO